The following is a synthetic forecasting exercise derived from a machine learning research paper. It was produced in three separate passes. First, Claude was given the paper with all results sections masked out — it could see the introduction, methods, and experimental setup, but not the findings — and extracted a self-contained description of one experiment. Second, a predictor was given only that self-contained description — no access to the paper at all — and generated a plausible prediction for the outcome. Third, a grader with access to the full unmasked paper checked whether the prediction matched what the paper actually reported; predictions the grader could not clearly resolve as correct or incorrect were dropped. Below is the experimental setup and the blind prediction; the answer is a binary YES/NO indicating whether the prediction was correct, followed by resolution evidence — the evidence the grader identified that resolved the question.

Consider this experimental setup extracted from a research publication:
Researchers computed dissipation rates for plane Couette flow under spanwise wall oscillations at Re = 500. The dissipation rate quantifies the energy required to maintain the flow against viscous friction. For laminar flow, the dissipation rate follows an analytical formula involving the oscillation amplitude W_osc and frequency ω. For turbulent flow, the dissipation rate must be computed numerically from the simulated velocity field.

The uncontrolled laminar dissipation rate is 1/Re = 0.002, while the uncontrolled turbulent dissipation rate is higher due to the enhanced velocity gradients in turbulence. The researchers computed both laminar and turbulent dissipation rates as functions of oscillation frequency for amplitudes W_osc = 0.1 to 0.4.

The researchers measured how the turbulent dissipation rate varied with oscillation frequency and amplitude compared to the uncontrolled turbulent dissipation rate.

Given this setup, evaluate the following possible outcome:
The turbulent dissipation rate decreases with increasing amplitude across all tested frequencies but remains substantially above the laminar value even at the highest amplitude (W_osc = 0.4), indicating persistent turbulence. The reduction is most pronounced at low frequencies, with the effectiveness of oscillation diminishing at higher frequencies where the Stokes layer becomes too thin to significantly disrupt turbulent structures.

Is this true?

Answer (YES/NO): YES